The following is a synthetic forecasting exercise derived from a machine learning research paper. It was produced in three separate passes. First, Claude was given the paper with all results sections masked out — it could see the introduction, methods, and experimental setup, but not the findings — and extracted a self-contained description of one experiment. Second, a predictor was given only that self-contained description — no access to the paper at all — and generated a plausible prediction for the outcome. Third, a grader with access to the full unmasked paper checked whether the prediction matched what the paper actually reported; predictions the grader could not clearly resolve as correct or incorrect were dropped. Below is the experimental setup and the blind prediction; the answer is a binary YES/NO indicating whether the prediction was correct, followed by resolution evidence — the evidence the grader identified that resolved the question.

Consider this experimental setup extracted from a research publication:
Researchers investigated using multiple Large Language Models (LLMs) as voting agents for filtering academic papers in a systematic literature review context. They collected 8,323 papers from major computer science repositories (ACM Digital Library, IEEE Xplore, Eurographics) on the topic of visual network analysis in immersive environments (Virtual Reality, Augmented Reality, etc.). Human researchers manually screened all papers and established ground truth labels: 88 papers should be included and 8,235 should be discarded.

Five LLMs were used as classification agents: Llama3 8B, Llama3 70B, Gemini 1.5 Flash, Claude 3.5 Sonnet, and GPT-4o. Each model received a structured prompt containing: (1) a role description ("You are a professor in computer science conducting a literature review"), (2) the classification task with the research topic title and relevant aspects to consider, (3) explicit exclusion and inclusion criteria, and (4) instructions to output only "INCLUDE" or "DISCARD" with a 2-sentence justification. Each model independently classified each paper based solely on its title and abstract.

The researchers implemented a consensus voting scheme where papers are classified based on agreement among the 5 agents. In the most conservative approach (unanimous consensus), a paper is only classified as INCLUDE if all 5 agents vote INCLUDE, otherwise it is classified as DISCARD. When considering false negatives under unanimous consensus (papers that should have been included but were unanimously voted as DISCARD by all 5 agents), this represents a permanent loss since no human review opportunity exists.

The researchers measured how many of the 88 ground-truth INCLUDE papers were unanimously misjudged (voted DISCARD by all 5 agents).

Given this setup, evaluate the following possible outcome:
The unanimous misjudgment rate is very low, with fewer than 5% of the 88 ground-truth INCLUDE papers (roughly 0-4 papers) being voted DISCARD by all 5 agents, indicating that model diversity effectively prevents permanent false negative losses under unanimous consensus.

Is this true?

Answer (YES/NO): YES